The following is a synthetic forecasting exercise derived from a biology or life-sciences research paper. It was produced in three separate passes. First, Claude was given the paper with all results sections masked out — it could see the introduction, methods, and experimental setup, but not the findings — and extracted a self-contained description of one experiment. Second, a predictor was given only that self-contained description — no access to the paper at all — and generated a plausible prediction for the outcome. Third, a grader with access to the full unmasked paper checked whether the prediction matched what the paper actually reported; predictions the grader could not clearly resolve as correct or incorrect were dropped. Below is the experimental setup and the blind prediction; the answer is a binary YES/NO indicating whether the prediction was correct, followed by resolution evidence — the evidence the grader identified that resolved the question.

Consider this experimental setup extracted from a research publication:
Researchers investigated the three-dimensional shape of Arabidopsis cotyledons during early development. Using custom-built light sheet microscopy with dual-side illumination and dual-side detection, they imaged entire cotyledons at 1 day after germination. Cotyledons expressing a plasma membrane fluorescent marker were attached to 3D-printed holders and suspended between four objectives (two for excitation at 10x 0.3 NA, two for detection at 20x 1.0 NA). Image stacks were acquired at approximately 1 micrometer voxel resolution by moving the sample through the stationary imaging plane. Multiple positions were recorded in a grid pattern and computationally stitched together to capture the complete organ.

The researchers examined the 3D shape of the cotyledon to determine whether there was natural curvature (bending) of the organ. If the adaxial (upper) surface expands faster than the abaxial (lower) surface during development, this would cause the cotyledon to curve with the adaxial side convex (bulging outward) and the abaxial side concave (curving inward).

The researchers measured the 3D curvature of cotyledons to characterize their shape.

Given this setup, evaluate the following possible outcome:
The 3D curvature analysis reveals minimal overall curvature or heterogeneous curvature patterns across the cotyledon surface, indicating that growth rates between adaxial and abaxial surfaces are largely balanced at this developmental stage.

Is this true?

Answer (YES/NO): NO